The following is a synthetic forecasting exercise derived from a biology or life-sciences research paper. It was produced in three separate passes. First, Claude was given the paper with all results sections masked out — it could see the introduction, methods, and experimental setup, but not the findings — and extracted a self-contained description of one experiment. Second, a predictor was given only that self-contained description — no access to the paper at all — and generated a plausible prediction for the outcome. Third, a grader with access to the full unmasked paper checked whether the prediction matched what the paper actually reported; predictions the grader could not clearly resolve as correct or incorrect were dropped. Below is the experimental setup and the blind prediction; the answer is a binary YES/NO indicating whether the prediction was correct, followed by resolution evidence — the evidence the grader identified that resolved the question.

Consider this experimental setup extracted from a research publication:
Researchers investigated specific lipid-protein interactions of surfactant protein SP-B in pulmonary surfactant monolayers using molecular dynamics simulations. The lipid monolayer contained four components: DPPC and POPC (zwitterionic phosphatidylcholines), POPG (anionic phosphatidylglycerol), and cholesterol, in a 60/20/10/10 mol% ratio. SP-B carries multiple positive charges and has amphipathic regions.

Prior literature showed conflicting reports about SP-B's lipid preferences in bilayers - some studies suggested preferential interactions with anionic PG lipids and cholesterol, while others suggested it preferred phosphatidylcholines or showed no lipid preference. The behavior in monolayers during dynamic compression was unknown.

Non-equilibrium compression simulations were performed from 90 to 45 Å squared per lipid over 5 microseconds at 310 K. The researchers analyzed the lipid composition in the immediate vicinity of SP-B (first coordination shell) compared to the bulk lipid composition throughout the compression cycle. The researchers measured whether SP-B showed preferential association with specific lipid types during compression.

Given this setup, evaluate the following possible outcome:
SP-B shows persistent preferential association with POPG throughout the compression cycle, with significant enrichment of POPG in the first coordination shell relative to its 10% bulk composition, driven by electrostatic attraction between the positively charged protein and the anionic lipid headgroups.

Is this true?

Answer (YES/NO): YES